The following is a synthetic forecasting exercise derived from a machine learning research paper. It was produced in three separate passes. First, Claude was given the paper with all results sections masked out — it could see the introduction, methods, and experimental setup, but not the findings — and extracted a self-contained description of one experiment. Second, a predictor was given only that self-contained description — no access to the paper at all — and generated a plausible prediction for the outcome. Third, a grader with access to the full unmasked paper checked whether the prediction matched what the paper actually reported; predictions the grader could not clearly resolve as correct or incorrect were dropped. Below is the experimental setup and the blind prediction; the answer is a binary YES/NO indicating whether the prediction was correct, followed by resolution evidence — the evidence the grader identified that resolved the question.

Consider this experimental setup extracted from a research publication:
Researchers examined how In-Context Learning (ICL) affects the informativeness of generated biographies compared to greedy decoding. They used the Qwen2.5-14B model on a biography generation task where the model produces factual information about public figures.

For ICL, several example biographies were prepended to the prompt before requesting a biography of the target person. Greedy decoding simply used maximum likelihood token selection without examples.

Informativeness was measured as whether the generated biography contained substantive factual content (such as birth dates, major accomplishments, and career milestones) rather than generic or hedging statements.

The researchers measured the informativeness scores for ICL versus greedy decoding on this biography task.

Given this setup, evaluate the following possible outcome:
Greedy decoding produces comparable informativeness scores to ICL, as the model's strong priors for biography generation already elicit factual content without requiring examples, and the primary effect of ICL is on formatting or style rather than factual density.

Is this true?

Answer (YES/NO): YES